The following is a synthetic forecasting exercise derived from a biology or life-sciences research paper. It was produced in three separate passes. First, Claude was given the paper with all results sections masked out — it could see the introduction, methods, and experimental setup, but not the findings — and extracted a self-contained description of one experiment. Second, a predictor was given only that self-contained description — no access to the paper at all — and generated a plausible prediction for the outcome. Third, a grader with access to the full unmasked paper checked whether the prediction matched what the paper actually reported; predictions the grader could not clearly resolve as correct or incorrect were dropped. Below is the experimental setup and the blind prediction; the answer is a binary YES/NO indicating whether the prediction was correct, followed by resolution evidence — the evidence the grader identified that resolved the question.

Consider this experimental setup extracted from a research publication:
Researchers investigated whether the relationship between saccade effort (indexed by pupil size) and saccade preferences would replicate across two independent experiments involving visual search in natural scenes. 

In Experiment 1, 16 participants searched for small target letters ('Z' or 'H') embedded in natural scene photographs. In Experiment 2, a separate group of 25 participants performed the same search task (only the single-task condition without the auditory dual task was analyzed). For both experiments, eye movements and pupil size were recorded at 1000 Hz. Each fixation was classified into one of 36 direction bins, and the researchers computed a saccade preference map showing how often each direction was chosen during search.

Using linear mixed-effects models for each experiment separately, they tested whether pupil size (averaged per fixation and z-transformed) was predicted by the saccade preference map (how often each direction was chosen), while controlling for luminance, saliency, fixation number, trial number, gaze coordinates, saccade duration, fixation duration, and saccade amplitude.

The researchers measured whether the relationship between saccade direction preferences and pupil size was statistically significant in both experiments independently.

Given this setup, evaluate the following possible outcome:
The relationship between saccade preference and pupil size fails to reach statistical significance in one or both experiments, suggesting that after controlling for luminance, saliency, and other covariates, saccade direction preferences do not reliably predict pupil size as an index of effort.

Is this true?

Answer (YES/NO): NO